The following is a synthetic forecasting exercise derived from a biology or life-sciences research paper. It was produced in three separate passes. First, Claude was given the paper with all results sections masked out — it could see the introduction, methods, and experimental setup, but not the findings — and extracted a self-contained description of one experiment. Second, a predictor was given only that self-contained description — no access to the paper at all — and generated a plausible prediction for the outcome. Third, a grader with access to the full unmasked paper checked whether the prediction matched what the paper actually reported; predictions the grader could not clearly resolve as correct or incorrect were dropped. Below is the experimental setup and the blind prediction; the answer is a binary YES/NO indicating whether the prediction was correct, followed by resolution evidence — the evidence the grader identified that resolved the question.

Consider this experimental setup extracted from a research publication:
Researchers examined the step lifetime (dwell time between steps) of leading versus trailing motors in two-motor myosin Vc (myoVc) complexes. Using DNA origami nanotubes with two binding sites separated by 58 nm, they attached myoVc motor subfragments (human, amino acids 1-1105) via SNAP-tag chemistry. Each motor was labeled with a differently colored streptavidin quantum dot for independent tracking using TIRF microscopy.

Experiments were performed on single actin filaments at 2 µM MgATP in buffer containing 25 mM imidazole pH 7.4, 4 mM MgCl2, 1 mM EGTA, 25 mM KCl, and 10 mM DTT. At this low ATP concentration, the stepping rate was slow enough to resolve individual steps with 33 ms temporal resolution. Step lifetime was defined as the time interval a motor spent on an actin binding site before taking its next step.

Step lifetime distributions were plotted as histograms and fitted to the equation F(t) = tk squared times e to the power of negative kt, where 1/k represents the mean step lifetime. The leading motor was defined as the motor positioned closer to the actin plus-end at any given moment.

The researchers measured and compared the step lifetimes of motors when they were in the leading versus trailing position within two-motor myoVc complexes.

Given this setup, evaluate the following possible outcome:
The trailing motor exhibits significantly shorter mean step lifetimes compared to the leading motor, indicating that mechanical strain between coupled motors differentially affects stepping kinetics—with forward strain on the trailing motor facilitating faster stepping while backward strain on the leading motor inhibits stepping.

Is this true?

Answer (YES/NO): NO